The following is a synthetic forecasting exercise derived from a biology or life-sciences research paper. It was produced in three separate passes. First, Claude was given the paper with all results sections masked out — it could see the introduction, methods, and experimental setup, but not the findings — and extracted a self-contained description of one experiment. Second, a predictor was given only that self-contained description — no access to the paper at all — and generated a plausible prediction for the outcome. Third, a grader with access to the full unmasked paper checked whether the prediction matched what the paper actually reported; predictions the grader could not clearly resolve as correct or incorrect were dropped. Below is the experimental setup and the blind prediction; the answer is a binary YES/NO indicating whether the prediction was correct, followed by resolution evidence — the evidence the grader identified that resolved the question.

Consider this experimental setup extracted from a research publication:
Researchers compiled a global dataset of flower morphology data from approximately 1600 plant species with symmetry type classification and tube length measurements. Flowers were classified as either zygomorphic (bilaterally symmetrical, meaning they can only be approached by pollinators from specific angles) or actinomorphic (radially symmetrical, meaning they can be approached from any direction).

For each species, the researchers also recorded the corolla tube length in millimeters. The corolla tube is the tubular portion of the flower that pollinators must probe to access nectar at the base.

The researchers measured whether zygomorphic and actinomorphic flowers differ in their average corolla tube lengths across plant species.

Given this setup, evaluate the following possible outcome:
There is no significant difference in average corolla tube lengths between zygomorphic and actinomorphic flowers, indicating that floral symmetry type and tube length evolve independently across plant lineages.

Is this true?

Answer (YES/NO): NO